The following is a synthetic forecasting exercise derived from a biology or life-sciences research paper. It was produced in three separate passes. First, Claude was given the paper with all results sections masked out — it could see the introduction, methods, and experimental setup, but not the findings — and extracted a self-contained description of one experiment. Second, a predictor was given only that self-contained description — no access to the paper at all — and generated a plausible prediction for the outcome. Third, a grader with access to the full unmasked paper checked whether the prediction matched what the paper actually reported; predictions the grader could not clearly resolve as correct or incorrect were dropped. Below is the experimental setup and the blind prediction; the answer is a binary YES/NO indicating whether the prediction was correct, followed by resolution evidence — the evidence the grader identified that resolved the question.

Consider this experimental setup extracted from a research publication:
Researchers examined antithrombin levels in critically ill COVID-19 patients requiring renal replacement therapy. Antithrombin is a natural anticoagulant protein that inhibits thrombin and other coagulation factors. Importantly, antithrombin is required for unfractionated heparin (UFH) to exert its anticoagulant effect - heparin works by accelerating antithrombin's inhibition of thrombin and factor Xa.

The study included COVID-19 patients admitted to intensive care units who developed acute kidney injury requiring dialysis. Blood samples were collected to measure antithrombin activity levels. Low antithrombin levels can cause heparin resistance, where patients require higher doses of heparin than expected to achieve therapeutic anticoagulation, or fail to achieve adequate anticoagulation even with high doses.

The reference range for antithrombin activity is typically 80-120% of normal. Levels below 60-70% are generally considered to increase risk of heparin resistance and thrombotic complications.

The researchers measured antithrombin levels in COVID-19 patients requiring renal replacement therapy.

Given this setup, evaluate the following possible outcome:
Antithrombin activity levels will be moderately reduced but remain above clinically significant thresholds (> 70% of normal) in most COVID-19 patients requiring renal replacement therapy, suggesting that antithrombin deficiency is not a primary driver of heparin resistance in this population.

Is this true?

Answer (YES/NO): NO